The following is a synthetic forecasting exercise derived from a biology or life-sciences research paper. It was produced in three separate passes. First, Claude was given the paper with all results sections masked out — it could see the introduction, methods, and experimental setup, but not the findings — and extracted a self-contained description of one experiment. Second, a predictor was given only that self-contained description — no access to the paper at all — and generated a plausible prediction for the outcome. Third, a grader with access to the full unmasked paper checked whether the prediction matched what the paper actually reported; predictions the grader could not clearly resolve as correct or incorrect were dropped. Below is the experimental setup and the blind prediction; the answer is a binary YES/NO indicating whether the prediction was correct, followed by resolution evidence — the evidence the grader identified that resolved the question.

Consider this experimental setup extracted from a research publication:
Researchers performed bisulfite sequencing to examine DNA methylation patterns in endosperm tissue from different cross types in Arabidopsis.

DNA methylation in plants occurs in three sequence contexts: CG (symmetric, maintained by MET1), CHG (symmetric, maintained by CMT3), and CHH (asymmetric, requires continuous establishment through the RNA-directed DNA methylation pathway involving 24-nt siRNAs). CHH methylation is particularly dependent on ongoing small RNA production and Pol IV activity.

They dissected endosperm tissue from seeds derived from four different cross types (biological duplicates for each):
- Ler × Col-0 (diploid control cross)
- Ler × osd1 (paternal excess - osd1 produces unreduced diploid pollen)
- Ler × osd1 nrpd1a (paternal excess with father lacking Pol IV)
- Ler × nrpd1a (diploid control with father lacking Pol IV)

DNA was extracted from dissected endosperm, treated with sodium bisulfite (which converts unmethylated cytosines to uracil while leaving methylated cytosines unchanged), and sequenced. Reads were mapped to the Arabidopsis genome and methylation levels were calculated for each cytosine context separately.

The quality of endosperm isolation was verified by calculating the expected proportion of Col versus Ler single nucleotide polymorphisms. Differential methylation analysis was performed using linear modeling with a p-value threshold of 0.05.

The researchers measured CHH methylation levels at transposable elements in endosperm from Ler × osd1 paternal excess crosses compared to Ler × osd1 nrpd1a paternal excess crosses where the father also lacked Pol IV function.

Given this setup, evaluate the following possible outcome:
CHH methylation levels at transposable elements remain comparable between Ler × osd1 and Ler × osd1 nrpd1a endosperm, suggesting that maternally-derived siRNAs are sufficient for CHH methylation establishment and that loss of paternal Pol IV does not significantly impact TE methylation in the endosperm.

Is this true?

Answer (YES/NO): NO